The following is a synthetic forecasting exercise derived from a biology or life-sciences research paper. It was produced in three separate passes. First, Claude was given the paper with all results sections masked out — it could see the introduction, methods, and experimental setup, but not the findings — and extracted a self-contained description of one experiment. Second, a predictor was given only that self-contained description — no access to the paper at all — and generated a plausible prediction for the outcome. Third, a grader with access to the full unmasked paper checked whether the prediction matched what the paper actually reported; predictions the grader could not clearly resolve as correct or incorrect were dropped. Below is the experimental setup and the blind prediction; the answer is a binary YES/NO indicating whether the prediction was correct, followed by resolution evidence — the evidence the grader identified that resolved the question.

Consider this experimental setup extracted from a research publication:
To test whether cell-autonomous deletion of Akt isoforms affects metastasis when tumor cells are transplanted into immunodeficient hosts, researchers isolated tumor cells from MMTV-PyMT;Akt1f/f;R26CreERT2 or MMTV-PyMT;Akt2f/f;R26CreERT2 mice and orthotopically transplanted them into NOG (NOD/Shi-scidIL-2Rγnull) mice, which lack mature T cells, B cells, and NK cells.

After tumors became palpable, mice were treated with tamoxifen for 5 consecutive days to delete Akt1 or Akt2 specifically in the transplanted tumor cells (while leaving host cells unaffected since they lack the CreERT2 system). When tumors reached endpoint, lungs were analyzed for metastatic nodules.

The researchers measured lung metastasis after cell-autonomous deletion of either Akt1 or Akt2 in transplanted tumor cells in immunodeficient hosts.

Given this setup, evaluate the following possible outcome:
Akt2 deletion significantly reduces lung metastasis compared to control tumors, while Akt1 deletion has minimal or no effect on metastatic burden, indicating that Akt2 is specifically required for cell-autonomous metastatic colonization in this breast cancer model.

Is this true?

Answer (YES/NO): NO